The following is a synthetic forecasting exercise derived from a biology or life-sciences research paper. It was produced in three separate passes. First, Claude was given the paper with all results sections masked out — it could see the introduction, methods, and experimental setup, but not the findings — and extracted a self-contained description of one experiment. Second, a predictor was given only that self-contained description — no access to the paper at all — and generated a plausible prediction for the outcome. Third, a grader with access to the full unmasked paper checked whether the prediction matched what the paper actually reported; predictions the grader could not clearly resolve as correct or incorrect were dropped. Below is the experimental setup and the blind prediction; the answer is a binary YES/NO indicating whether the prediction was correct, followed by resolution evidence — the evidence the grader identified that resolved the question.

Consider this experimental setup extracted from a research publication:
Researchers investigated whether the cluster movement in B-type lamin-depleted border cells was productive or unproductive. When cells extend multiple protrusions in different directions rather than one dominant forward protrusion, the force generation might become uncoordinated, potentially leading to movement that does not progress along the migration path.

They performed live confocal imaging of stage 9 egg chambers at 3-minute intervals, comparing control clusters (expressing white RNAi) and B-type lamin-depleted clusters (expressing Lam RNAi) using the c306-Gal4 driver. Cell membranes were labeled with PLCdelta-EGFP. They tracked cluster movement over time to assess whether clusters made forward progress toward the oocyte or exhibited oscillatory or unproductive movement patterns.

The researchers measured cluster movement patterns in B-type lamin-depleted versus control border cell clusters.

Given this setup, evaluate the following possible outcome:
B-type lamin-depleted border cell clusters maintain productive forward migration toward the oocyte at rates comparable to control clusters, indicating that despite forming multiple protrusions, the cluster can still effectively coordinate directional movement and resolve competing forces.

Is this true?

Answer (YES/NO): NO